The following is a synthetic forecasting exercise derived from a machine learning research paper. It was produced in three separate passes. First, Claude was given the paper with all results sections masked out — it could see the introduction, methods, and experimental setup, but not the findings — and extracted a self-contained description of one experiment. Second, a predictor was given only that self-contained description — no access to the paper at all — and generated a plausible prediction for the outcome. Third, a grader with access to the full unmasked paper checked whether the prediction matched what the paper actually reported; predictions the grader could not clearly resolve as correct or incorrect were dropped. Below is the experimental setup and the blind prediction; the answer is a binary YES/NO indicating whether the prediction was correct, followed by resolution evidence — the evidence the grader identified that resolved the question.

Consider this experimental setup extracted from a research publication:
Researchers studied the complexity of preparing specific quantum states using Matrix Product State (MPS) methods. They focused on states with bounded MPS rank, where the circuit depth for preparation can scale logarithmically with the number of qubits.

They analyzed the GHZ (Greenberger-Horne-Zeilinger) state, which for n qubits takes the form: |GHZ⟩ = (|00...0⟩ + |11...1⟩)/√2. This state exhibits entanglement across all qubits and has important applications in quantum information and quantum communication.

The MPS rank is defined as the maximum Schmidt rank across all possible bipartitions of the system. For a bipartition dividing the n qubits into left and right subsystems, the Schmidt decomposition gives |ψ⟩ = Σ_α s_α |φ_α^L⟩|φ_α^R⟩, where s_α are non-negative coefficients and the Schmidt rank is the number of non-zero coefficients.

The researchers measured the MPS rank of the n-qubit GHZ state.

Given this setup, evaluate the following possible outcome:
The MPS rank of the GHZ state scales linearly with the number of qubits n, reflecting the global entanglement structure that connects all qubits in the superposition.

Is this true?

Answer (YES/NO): NO